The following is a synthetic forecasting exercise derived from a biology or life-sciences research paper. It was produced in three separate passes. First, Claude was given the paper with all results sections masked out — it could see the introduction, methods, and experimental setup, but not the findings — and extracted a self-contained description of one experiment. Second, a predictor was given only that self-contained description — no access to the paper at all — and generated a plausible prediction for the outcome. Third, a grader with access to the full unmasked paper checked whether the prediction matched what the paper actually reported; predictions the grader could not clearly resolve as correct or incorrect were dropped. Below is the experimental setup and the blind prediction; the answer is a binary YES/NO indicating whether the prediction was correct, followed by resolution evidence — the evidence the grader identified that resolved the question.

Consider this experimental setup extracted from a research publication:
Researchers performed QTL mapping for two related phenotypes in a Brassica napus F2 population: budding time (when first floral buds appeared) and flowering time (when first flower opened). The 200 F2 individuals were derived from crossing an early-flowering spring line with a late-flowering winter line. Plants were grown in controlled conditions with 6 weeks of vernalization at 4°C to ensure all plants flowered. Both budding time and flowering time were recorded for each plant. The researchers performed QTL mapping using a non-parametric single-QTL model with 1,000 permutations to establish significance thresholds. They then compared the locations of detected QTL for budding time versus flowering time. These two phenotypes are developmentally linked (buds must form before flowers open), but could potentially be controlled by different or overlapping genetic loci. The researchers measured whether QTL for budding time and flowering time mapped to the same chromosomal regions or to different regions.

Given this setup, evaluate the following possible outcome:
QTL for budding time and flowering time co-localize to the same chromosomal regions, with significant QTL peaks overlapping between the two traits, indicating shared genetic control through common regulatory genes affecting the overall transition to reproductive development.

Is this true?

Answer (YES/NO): YES